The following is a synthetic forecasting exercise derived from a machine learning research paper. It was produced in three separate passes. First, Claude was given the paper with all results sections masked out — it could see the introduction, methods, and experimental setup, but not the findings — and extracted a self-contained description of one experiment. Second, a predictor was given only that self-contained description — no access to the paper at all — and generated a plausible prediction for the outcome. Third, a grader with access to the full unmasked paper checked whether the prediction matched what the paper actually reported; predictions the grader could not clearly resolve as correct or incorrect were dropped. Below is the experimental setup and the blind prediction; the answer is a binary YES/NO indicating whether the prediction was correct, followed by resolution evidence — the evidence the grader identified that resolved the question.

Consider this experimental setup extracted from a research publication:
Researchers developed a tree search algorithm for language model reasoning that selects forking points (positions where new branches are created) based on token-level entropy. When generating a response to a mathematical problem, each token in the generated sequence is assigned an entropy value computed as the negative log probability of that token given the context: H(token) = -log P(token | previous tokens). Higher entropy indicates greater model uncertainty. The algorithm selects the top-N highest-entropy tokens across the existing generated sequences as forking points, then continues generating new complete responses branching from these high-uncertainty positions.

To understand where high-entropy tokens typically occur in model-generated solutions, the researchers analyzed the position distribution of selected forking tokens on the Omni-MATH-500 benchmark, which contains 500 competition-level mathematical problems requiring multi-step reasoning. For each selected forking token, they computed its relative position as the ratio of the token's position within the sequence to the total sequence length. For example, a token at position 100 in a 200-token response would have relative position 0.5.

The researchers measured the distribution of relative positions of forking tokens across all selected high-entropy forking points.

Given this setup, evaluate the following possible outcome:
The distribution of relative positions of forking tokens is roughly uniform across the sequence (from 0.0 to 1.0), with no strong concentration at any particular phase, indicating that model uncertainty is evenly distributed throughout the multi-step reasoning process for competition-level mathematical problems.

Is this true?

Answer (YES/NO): YES